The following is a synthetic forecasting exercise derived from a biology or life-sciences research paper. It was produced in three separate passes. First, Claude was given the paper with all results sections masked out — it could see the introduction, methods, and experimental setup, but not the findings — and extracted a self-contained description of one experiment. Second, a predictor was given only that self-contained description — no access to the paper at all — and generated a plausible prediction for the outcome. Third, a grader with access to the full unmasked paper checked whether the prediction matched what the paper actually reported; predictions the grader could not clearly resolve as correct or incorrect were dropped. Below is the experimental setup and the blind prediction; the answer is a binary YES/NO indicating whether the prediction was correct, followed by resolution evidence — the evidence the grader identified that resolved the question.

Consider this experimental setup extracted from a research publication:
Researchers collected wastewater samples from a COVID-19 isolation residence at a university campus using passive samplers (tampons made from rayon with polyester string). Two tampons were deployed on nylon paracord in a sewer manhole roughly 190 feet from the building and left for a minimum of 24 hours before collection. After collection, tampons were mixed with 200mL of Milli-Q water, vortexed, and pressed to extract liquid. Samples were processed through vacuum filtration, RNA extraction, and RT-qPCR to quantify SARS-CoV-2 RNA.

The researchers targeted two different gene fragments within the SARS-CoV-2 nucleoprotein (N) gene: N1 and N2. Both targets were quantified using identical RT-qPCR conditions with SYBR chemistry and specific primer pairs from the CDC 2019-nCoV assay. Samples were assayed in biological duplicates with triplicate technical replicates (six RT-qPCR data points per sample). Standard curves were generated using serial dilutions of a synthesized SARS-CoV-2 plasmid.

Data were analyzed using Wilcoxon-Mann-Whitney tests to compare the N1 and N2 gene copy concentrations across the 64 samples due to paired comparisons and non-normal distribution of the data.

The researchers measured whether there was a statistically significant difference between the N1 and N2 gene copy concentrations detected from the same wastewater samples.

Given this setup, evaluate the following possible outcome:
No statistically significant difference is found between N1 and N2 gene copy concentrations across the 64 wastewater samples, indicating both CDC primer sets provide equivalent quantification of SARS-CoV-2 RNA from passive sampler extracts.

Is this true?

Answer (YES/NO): YES